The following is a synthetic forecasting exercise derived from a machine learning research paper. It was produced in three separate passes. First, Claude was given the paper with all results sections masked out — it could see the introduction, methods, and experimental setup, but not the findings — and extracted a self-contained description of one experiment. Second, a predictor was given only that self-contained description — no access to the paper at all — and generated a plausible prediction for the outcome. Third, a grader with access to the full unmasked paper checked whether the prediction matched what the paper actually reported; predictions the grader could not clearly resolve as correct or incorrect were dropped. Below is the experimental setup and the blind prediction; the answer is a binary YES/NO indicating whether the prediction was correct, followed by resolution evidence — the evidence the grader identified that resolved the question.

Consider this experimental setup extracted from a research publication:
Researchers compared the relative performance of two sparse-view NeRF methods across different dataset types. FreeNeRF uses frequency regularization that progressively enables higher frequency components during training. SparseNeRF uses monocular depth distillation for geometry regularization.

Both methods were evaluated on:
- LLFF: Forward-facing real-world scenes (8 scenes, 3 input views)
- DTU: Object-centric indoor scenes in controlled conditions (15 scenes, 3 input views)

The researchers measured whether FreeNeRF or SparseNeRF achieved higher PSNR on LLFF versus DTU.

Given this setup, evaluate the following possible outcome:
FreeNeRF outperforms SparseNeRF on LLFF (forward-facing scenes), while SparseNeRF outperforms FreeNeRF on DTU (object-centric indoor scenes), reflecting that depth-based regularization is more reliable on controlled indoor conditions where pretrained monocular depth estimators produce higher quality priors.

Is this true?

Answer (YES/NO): NO